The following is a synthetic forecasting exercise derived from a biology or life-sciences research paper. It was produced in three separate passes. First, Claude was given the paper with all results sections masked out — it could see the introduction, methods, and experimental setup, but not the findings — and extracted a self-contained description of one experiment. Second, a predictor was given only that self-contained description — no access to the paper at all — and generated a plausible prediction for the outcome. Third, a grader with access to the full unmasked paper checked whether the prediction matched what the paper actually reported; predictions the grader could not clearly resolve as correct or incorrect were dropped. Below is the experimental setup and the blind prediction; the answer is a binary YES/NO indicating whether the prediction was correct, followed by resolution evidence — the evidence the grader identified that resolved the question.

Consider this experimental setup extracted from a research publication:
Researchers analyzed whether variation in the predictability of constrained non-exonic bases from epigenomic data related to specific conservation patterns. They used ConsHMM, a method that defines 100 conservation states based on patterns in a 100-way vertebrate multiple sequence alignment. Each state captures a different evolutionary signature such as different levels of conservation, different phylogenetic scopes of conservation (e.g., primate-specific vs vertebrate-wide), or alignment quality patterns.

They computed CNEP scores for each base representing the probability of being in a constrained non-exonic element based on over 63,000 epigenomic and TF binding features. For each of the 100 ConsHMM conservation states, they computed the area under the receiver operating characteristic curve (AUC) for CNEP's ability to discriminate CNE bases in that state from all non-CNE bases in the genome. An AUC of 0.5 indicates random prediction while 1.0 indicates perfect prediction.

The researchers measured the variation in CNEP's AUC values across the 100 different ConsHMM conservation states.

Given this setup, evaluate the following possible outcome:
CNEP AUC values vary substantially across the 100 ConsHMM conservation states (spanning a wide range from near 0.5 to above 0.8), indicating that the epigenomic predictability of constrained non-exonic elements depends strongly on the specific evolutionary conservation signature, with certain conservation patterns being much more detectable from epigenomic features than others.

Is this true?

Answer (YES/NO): YES